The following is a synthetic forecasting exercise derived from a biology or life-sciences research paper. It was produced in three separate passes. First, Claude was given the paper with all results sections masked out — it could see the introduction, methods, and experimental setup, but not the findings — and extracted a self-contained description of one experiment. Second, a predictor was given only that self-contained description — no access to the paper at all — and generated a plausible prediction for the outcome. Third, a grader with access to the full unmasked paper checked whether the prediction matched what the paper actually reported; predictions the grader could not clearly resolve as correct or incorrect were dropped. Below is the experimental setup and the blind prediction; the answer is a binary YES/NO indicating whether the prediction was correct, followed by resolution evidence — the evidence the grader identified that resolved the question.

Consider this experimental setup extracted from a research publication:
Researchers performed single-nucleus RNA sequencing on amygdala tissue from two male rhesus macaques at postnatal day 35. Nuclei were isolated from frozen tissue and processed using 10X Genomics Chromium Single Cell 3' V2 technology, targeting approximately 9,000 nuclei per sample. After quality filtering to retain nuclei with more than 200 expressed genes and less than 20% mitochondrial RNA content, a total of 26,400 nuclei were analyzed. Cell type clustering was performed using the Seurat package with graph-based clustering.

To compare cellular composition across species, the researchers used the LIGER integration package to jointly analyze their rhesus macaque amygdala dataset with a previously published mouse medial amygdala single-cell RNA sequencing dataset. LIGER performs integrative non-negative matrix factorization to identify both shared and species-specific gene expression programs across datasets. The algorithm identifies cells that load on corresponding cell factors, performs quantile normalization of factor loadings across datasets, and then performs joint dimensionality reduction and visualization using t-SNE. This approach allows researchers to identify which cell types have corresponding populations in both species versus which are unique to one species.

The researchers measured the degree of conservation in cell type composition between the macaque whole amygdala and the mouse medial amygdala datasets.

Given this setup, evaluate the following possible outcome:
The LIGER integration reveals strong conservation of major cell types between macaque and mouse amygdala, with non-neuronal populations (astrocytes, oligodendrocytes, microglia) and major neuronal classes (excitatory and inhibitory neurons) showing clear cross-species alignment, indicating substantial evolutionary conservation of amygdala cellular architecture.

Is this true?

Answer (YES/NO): NO